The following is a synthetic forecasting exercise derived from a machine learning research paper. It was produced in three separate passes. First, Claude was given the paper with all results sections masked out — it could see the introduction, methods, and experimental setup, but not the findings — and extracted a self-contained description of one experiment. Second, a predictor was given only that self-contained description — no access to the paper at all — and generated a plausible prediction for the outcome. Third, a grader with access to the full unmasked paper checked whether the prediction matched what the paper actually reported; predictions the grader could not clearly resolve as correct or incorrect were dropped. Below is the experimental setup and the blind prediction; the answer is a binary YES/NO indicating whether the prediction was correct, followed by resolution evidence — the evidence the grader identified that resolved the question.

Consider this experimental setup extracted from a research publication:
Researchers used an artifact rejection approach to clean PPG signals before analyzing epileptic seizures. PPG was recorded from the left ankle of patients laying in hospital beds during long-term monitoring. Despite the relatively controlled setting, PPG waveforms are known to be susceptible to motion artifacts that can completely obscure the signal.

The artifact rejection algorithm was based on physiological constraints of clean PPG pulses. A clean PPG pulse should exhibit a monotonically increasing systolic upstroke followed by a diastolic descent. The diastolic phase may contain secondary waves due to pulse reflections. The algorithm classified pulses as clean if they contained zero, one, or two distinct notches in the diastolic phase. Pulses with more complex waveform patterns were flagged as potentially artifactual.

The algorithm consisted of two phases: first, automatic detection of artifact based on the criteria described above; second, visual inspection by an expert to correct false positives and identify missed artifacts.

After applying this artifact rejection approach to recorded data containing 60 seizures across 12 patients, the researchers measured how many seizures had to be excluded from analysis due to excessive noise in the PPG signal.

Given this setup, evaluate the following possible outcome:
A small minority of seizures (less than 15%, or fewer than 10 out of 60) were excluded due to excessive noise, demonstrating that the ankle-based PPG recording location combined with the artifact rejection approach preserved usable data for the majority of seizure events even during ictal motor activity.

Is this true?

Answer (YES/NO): YES